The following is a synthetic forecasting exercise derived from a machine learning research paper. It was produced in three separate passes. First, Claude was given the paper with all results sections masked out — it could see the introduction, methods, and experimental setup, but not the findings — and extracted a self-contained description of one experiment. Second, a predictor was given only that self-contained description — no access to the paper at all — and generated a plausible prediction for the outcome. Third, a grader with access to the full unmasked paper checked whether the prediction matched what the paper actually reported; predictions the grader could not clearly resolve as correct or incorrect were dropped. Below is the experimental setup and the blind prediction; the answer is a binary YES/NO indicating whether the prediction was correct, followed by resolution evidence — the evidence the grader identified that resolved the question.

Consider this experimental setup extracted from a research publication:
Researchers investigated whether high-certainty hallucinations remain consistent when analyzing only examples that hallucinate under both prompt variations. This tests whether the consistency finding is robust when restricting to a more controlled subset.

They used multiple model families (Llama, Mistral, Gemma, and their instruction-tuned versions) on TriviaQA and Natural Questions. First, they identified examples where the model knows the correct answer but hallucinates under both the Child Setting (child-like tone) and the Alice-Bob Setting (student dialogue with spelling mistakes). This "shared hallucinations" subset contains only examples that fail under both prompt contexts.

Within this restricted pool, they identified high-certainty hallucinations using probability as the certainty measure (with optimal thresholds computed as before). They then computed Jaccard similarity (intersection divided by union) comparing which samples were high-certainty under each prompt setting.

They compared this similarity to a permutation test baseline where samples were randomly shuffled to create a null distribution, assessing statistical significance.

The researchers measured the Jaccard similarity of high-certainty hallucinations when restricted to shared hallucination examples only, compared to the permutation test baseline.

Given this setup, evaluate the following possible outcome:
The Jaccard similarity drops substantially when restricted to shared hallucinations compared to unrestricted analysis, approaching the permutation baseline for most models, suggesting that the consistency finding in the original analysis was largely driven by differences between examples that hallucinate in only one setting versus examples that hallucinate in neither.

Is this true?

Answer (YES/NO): NO